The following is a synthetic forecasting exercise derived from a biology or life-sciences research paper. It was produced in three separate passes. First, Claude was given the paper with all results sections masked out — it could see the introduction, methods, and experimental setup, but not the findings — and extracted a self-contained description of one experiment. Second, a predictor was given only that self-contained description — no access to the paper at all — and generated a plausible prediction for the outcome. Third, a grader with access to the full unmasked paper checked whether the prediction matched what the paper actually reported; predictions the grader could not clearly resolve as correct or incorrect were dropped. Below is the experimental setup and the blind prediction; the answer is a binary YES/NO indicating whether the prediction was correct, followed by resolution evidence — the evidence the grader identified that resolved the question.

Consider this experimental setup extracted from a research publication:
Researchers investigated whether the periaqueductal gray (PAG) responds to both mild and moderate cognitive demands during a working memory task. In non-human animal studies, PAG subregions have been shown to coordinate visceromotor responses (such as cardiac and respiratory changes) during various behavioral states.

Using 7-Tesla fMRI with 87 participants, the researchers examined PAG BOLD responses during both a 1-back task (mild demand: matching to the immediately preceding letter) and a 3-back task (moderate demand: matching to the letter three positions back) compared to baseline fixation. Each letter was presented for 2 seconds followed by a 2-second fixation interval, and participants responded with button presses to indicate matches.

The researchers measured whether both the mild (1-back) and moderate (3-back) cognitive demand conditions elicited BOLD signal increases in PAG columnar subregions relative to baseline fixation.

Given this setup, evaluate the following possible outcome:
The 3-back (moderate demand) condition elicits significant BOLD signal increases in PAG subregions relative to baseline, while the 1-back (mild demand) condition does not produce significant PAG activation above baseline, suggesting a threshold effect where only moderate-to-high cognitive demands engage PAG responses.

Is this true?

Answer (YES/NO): NO